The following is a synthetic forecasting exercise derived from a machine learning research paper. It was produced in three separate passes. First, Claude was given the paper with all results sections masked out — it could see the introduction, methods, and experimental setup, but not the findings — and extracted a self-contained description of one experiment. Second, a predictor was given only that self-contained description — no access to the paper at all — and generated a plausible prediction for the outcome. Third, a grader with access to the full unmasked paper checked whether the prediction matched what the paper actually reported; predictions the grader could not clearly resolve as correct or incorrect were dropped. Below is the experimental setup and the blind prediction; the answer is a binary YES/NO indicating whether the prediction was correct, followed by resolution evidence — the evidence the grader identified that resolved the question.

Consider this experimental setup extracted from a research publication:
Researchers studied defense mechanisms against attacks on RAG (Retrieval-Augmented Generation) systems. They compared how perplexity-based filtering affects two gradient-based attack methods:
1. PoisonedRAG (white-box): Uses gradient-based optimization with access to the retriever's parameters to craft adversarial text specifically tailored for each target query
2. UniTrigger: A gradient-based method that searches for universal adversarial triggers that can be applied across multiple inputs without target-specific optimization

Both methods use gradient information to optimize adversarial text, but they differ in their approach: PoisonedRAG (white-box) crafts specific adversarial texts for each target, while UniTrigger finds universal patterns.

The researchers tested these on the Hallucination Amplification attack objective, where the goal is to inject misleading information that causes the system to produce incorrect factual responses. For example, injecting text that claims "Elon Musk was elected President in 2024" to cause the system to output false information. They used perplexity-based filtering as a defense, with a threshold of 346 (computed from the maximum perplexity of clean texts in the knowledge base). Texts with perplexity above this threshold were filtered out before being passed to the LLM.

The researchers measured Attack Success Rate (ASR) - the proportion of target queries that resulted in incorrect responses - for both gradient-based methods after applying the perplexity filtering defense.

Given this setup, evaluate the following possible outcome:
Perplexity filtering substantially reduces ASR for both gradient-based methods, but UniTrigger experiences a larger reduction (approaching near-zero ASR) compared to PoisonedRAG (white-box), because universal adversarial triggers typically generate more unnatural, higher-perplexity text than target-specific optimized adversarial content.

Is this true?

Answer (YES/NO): NO